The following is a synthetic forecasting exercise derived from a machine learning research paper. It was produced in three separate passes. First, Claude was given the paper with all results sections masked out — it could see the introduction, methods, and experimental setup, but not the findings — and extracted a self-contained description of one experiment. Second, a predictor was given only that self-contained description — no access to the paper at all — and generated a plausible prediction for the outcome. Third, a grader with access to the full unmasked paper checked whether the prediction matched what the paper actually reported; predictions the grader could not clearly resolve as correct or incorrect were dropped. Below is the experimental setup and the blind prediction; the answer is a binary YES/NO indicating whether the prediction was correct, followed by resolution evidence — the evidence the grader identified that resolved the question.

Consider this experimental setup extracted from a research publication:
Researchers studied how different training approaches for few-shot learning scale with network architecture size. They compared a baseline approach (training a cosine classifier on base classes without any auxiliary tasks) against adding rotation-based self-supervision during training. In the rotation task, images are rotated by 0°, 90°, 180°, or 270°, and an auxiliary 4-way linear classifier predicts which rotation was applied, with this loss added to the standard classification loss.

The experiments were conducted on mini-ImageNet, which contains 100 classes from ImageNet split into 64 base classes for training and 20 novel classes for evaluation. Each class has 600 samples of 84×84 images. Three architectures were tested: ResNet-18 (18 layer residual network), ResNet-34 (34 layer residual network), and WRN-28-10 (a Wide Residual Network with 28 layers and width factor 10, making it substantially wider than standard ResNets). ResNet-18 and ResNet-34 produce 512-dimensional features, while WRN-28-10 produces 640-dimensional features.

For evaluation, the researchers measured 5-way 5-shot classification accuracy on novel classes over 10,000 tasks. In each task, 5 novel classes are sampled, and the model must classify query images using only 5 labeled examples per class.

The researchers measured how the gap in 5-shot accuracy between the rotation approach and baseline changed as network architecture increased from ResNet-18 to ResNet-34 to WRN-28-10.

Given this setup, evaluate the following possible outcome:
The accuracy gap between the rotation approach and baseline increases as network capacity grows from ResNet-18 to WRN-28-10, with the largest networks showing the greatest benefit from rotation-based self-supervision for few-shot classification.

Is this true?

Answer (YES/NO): YES